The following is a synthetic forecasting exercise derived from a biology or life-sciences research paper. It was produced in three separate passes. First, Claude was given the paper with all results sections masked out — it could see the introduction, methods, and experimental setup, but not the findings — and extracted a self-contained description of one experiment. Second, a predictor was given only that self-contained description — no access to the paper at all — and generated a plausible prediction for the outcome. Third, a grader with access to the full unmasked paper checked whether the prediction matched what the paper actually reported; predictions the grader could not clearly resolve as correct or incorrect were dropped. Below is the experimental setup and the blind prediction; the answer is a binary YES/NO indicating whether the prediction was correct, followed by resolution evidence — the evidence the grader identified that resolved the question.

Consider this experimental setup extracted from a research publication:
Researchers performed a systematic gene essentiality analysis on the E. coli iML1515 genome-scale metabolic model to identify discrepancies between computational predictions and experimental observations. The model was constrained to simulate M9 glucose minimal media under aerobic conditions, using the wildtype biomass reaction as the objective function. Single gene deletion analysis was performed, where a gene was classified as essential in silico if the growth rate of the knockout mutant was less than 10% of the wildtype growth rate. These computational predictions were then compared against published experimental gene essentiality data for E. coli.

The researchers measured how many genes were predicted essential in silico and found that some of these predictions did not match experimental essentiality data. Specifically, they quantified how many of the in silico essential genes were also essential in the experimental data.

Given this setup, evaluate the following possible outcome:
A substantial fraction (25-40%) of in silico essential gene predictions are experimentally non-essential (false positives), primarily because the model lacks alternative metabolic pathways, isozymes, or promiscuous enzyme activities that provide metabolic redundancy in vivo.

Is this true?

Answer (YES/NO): NO